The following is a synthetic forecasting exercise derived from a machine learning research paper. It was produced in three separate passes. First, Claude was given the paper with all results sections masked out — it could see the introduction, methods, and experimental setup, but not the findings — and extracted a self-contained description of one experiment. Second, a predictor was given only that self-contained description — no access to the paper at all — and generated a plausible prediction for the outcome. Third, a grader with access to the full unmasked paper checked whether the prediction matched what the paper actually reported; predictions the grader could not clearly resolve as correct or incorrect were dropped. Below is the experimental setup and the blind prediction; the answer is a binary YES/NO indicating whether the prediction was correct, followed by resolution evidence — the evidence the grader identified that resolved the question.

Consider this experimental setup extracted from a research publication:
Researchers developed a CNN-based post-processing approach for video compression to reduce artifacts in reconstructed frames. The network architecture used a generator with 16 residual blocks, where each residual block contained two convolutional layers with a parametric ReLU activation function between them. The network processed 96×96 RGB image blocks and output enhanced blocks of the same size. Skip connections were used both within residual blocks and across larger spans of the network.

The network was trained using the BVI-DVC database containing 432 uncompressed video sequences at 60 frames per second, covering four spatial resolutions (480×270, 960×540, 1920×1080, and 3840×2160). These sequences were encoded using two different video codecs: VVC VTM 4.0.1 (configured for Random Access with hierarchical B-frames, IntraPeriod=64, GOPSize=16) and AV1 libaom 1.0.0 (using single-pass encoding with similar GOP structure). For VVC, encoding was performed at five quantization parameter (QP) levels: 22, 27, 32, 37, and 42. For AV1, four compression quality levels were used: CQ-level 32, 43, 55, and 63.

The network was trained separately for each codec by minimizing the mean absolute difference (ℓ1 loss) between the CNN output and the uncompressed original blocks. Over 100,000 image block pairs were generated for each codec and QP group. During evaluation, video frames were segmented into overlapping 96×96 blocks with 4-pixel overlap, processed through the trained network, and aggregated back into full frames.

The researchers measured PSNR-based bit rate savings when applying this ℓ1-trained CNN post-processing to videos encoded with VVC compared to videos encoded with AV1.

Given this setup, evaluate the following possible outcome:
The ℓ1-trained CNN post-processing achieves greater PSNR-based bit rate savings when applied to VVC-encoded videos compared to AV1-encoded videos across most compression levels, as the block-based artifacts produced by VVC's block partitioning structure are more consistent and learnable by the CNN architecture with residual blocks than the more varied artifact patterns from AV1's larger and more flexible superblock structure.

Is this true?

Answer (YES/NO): NO